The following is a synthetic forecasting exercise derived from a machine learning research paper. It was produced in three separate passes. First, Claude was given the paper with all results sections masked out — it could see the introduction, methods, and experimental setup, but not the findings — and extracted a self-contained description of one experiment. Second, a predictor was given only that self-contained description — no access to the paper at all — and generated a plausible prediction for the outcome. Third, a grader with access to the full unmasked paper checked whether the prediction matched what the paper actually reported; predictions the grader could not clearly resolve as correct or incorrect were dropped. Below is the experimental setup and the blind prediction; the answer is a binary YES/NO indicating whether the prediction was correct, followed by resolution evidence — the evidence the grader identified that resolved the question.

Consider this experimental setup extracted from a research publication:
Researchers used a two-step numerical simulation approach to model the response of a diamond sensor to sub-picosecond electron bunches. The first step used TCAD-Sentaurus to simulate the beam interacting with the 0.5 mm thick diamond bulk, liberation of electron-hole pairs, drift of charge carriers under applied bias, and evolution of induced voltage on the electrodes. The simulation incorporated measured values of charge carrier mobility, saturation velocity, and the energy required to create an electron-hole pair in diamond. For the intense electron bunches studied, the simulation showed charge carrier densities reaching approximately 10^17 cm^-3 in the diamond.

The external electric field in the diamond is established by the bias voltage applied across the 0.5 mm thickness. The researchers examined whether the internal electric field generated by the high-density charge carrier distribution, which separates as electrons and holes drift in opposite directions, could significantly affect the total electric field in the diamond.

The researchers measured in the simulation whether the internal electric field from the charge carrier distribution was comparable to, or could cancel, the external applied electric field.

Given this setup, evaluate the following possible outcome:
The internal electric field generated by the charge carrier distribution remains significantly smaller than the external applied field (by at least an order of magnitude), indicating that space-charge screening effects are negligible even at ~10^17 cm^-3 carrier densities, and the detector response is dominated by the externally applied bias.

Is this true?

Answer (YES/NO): NO